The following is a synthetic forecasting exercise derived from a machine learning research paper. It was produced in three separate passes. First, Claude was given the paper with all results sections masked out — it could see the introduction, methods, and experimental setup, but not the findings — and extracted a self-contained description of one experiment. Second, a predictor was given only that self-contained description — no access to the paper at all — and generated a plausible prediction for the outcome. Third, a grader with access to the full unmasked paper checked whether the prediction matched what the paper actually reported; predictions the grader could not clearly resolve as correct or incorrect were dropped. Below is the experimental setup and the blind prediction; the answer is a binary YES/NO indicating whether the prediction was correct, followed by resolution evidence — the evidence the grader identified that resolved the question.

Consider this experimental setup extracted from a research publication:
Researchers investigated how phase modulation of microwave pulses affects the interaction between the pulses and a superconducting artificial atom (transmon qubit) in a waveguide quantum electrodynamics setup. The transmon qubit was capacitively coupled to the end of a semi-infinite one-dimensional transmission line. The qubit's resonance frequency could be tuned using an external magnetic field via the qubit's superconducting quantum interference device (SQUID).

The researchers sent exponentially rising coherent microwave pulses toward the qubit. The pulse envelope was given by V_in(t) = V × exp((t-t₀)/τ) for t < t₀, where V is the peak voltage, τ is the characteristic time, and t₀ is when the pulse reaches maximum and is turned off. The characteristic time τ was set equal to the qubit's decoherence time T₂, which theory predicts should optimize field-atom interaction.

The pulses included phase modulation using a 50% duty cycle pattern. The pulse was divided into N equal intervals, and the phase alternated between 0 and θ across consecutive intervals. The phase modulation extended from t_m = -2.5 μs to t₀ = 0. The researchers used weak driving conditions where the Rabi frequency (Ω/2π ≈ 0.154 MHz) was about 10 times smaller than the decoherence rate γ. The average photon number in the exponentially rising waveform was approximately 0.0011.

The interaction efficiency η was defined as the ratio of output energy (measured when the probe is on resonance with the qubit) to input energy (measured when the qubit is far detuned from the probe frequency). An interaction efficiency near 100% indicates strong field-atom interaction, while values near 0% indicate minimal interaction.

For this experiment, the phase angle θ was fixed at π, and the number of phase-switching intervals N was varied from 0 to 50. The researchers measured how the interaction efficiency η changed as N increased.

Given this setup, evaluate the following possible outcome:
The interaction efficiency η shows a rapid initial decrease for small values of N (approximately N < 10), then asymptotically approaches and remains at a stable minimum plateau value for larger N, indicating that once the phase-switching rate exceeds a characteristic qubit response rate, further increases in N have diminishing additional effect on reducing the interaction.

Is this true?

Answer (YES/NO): NO